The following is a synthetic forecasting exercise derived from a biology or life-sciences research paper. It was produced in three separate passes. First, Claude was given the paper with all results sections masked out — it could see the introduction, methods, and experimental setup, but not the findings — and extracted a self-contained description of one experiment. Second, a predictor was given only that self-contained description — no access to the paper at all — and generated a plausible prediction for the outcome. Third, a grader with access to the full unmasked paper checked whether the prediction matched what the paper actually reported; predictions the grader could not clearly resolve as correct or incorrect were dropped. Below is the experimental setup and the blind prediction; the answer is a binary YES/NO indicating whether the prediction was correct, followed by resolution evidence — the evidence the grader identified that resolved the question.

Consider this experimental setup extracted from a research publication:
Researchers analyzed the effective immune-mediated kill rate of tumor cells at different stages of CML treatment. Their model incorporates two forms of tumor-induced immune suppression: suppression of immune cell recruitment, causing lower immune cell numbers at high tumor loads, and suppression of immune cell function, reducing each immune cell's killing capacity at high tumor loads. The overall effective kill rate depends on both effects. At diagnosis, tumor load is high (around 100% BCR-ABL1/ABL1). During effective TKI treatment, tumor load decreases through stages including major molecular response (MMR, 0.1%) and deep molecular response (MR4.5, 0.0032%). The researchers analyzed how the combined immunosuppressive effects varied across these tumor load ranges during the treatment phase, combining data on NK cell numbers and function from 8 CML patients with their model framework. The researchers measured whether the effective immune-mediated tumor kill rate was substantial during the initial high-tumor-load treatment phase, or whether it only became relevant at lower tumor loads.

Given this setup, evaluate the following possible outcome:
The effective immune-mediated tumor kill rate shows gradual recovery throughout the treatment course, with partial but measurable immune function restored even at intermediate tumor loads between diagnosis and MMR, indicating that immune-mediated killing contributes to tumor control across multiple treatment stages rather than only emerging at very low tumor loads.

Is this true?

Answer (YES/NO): NO